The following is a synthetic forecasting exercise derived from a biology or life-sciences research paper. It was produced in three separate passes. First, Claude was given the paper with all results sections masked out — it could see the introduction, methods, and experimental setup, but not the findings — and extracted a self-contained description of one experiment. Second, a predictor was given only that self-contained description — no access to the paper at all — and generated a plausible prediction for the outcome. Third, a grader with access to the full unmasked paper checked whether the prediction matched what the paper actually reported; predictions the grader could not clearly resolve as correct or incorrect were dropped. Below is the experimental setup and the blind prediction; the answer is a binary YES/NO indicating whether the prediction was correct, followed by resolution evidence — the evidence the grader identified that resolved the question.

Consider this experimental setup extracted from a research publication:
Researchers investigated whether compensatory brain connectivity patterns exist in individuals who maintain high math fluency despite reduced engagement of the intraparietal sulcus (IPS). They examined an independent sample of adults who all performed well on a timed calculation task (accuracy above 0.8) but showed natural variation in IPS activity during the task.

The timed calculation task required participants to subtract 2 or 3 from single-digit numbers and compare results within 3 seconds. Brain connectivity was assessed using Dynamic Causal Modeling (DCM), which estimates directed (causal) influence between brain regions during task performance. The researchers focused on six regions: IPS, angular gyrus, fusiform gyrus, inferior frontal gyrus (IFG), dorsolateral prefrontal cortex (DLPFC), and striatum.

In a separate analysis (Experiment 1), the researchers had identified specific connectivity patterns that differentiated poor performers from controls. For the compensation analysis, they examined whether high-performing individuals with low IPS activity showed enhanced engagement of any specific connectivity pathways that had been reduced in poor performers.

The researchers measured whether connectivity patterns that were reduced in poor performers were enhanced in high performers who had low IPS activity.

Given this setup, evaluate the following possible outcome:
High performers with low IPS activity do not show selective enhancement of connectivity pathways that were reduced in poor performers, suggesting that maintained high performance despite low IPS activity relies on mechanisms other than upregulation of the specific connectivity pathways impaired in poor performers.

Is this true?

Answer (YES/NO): NO